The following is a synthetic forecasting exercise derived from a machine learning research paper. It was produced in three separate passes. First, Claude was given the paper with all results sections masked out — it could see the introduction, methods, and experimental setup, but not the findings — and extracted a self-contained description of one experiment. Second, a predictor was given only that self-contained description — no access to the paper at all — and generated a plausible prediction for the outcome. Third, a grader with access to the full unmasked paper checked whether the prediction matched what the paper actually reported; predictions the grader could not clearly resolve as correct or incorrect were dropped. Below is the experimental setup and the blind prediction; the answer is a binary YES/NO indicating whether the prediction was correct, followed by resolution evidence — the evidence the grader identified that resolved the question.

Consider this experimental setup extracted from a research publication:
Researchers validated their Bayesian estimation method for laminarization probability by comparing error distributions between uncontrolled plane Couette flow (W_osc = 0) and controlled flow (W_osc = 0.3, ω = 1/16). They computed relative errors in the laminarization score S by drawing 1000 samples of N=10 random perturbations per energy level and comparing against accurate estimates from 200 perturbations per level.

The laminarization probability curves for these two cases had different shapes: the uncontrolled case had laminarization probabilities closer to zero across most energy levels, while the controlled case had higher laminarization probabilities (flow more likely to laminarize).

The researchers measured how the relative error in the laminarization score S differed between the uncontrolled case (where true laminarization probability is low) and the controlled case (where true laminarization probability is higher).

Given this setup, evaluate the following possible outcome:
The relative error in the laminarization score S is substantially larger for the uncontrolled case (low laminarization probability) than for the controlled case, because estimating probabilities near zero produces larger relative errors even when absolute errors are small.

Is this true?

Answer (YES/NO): YES